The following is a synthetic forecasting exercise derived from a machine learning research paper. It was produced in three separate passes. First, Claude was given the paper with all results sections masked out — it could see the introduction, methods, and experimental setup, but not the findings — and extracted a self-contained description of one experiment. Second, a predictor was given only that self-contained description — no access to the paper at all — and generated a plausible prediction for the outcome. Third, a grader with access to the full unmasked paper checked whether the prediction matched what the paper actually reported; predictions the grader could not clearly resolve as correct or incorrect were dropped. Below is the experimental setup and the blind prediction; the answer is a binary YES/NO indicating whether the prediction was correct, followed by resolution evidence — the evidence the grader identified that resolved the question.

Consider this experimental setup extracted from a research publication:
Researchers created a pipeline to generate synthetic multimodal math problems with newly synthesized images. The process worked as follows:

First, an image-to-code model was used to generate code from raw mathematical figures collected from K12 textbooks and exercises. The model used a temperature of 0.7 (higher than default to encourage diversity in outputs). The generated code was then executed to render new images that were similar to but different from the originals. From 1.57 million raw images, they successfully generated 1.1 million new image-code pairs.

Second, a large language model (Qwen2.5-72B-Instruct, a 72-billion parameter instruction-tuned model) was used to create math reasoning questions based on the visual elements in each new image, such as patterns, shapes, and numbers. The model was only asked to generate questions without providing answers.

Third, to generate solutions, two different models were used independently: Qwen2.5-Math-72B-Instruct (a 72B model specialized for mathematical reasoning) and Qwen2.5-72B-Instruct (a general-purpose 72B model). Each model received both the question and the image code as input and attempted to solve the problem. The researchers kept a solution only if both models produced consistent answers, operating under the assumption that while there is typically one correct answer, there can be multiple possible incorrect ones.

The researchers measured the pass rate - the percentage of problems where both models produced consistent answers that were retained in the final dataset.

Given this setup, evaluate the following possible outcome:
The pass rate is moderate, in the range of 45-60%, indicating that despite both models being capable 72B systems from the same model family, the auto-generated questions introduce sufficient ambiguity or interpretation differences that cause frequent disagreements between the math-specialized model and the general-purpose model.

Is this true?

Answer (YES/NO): YES